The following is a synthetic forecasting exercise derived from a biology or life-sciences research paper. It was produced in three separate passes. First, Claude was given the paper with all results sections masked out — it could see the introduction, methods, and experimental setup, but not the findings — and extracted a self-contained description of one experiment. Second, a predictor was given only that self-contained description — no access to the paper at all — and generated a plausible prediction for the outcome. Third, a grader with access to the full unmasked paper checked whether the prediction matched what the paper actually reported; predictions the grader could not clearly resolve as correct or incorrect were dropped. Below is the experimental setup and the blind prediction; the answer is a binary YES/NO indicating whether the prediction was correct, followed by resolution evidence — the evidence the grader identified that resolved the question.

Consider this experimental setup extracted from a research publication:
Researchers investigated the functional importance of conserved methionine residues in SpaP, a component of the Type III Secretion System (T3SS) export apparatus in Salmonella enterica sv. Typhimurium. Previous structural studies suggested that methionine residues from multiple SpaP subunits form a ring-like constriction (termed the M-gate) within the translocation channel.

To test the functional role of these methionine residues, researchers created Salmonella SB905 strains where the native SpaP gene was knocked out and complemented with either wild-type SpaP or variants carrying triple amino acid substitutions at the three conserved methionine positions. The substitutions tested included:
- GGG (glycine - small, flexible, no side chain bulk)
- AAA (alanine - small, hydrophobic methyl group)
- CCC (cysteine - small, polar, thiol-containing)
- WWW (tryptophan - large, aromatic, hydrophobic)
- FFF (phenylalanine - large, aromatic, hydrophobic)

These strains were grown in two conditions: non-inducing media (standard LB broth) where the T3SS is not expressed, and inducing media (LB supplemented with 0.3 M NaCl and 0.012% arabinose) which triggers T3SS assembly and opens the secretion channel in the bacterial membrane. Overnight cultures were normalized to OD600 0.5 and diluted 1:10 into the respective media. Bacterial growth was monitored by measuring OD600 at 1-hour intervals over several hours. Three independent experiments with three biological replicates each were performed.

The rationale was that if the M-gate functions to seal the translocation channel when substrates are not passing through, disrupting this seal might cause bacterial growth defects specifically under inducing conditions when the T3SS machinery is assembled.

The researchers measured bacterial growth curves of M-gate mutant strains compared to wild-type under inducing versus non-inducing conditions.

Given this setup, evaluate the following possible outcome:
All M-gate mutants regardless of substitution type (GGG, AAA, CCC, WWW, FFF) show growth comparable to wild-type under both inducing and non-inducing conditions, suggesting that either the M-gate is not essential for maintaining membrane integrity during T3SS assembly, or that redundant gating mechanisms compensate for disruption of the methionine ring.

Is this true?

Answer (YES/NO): NO